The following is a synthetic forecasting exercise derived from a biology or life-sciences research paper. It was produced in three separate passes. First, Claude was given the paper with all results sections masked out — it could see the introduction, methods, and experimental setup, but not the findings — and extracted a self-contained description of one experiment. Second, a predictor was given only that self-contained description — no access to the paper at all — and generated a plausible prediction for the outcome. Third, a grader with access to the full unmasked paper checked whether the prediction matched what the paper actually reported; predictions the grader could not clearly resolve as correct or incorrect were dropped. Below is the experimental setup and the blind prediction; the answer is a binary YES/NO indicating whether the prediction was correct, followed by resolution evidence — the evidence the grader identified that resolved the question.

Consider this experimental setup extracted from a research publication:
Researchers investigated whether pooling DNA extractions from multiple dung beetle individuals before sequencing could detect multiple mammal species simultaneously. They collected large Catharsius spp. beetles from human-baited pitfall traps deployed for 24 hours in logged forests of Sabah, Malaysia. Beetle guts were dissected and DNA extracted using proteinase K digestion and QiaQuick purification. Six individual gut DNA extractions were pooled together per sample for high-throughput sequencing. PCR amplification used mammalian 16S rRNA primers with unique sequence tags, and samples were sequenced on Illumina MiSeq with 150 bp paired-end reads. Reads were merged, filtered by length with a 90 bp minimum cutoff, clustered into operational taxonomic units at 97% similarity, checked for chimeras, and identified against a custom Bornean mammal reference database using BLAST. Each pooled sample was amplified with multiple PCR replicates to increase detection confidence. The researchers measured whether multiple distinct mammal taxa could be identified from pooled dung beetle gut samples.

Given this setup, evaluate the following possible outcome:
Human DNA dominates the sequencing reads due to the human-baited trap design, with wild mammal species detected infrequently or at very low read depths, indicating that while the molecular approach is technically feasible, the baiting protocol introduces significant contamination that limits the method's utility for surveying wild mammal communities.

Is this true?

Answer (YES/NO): NO